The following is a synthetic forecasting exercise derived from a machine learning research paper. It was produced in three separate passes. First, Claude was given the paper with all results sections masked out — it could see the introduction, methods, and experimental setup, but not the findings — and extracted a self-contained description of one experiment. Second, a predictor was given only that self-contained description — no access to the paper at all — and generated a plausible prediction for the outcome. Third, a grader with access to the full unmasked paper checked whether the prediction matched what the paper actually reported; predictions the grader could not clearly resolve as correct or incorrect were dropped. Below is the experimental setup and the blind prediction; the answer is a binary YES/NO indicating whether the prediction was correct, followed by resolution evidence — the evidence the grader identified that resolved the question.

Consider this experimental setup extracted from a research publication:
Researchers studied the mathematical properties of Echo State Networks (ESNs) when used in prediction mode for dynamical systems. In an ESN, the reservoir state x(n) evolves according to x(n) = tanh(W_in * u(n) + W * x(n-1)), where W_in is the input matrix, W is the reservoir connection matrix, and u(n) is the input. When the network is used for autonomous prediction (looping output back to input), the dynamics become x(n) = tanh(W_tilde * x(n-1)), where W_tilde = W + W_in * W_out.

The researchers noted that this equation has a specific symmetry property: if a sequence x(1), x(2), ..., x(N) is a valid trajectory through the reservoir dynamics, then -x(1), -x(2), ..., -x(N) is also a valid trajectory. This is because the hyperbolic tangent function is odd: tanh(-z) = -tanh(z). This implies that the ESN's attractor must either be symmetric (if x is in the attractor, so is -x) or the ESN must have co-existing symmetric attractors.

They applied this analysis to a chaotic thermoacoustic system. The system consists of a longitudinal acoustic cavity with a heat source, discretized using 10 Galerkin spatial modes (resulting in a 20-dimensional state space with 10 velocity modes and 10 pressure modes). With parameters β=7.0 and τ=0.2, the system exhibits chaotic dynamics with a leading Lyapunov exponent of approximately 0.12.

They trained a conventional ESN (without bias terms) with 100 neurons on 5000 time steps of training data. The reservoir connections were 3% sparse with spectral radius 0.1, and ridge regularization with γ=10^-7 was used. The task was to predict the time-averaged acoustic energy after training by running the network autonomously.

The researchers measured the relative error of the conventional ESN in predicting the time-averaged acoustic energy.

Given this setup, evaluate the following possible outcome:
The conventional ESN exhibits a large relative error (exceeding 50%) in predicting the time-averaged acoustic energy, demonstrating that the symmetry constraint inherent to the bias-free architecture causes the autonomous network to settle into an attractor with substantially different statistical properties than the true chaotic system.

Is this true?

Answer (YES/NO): NO